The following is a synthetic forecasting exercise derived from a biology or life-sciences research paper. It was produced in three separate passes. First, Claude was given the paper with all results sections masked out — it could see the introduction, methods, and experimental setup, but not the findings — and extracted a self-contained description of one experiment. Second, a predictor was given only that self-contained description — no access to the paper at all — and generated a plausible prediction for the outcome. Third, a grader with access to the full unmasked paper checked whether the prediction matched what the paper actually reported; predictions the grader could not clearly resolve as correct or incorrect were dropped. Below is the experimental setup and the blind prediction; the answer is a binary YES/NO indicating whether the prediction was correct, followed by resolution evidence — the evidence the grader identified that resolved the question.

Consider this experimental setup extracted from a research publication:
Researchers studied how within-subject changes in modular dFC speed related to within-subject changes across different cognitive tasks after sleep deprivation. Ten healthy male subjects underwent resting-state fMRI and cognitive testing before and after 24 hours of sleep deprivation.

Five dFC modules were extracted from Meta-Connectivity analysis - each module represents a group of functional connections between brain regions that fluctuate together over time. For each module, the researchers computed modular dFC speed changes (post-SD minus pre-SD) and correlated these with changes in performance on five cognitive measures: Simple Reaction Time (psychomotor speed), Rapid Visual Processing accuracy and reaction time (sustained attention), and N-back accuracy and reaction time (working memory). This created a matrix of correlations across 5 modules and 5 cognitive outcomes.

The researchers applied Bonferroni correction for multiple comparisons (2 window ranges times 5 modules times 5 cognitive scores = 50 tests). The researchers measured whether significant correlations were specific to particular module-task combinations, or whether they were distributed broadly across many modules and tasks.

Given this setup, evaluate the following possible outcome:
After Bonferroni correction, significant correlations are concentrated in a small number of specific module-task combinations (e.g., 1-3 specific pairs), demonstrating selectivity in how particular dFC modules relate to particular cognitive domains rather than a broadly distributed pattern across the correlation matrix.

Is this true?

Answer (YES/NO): YES